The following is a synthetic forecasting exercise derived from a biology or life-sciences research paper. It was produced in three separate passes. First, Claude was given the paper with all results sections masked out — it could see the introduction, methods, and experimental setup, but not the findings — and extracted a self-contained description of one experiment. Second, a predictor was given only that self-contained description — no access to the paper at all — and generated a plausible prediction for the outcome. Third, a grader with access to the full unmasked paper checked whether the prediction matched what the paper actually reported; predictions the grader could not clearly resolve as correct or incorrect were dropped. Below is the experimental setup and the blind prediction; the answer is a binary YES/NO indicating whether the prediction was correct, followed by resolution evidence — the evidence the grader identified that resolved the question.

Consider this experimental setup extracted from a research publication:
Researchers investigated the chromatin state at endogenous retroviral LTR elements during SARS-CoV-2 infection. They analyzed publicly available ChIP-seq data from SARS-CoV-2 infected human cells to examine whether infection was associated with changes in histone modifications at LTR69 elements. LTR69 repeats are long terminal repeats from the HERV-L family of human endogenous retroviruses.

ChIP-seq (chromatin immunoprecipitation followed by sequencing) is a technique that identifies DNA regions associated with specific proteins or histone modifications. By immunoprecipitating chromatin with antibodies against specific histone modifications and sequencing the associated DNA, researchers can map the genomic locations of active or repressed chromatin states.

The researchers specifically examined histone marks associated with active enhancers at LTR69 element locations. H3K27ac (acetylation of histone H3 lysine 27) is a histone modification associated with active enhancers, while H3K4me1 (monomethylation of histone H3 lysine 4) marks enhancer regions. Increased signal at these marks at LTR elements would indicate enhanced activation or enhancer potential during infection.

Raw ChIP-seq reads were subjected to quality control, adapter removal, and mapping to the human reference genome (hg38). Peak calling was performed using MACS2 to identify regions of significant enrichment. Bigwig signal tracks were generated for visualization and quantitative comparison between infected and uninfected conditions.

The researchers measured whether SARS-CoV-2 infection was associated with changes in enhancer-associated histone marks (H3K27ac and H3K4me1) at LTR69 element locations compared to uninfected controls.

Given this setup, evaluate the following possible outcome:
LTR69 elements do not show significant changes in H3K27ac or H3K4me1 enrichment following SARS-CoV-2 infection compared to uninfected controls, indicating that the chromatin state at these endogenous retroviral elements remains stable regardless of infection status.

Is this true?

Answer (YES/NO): NO